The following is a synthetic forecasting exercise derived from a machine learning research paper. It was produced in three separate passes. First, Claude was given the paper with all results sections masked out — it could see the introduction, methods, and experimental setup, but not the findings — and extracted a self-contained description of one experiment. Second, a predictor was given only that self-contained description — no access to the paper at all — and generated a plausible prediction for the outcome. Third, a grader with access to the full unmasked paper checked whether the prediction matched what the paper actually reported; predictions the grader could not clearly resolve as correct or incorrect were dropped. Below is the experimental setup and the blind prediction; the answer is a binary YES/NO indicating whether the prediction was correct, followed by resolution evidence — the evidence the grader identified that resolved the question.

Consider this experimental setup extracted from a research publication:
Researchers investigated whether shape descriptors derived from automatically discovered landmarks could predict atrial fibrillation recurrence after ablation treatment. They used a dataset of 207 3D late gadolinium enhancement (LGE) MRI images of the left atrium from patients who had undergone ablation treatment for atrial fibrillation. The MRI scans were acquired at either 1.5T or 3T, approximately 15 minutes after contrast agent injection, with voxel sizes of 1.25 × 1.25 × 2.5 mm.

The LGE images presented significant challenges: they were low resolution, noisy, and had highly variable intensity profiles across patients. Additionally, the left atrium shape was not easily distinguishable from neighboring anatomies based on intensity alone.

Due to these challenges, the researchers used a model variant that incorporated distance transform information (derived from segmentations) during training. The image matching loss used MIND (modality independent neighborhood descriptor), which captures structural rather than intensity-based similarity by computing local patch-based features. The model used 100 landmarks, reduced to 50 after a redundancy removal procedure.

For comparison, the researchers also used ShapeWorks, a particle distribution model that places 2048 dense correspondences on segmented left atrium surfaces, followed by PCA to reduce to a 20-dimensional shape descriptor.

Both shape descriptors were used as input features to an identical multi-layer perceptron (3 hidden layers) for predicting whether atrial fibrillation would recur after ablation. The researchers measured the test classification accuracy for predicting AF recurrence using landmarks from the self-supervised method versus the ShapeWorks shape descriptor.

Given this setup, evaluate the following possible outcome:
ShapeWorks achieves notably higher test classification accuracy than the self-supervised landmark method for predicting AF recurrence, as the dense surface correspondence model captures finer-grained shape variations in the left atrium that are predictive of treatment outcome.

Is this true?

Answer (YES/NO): NO